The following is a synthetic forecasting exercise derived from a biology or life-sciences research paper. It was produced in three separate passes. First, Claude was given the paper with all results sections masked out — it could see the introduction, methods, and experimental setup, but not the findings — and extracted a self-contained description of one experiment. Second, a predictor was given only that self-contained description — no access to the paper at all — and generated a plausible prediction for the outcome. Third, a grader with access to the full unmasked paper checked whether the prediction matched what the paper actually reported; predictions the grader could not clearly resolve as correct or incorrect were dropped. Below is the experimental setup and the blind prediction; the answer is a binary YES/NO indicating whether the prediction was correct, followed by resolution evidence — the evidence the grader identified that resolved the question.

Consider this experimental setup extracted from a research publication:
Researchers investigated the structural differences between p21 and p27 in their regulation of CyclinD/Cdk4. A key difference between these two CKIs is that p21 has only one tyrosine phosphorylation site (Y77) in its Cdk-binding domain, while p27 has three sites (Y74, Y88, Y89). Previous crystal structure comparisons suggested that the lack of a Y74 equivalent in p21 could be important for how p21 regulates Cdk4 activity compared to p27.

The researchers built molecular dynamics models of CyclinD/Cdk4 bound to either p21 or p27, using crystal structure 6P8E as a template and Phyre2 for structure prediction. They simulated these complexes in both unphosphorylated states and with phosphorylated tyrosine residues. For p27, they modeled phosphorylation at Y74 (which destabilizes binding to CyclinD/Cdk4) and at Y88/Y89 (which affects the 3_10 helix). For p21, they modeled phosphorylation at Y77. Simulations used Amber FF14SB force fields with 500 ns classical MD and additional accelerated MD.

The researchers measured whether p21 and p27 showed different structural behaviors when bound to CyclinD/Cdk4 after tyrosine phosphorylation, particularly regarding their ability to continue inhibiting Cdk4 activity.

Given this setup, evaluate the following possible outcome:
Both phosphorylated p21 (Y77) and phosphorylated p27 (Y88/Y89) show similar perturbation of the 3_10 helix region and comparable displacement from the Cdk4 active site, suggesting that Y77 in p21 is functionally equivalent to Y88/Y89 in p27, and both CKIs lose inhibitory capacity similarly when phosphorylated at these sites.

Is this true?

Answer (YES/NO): NO